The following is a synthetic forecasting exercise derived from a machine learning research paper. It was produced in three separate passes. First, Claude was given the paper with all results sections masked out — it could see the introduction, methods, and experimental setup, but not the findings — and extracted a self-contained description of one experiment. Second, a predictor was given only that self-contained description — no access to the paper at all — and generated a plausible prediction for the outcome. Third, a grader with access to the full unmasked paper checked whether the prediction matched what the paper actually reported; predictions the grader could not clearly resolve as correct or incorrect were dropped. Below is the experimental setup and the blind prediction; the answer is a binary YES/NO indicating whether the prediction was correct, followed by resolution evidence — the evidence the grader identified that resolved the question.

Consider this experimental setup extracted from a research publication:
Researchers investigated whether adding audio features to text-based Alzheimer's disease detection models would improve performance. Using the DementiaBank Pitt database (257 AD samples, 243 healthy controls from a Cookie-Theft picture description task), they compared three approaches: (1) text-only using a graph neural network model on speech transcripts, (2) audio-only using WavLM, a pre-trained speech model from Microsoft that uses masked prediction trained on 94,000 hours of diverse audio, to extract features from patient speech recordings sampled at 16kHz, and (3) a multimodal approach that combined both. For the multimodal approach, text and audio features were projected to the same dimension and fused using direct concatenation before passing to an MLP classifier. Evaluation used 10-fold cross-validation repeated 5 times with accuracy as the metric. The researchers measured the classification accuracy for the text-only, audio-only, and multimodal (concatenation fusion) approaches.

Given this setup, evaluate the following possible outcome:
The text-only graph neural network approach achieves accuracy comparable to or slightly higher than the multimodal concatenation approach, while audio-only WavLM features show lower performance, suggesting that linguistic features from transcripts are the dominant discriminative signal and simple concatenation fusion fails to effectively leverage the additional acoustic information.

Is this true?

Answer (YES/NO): YES